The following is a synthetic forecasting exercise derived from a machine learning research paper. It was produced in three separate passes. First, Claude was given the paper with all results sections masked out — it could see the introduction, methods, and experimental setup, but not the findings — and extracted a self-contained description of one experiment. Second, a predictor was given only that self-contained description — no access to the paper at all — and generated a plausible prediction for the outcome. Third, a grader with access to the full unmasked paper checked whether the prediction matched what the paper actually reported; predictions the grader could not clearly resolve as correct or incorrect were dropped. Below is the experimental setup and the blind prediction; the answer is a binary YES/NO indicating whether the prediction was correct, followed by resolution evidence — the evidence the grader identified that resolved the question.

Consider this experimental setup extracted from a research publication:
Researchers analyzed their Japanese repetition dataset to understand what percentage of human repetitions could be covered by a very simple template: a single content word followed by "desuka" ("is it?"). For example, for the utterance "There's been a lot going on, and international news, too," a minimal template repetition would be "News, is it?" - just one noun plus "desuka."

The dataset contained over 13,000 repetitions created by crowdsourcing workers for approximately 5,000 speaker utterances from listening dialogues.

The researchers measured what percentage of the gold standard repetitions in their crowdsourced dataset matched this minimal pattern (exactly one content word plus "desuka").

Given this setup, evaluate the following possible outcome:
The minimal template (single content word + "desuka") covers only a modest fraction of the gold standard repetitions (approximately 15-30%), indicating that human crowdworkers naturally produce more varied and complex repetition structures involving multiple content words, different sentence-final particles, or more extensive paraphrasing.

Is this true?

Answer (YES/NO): NO